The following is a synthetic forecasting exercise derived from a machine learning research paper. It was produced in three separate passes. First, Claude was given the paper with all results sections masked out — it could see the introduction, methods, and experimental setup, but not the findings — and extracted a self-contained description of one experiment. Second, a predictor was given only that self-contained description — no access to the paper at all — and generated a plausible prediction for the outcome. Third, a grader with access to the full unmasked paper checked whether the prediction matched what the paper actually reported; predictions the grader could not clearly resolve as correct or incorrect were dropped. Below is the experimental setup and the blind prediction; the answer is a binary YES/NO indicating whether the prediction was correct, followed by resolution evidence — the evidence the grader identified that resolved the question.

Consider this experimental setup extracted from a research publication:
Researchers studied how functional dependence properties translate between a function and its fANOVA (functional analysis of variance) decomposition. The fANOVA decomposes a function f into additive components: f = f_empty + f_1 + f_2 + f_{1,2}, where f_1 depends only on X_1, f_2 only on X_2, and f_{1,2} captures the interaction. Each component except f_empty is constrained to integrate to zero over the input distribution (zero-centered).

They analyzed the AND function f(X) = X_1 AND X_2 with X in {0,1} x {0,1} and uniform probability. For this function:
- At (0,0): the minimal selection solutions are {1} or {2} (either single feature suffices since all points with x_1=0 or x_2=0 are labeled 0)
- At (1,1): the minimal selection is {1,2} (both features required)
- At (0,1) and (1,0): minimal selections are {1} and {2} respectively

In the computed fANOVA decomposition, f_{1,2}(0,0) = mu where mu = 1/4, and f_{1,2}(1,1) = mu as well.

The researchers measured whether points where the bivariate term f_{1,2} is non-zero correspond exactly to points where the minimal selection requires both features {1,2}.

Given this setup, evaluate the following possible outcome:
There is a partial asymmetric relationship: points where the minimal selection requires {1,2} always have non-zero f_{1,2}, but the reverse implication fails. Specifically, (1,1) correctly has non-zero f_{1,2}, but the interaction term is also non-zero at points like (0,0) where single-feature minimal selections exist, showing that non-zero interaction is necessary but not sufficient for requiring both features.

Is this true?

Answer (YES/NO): YES